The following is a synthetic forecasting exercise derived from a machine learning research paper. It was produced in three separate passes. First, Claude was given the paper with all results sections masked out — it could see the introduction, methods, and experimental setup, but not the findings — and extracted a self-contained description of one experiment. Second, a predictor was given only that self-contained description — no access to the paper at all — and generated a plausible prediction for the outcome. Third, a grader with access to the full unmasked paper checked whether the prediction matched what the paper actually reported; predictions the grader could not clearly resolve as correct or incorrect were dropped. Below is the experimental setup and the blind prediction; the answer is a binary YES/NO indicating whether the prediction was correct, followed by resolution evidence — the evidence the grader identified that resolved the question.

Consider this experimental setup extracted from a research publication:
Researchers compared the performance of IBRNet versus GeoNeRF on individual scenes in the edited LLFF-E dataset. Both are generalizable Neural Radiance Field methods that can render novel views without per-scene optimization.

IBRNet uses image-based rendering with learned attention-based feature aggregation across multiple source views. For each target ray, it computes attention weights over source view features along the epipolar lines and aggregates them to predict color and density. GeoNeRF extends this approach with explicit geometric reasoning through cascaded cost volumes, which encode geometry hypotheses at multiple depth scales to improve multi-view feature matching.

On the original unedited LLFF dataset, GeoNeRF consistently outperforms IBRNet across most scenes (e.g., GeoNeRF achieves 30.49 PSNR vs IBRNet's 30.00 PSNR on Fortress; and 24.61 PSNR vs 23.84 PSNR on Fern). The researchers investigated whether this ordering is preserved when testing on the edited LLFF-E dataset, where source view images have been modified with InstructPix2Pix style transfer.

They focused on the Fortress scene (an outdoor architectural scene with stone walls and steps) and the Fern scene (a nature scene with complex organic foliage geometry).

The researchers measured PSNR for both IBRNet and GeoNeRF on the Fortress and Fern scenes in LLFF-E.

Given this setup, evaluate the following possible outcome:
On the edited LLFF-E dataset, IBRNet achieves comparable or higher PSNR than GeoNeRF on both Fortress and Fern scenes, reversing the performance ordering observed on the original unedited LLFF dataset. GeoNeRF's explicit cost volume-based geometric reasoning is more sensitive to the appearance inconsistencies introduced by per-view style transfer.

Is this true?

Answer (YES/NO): NO